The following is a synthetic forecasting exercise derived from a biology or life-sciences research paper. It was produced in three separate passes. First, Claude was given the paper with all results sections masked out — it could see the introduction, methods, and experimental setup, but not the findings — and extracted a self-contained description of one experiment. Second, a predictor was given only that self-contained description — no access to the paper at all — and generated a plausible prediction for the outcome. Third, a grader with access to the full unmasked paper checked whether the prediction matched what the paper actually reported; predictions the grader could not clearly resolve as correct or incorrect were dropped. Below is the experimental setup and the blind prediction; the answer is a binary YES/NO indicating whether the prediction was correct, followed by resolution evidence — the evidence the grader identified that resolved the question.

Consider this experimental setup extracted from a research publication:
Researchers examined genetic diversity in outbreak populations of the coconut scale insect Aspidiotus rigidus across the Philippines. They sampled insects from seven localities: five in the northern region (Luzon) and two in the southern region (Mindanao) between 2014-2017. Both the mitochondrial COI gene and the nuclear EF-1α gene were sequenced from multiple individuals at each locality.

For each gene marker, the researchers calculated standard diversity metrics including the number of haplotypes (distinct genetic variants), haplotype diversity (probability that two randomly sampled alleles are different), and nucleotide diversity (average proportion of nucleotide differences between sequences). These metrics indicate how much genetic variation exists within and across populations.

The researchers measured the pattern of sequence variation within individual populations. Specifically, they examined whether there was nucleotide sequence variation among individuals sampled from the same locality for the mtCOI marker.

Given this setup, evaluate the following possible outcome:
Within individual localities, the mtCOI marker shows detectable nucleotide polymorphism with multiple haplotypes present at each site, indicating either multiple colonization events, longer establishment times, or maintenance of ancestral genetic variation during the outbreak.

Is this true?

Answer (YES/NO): NO